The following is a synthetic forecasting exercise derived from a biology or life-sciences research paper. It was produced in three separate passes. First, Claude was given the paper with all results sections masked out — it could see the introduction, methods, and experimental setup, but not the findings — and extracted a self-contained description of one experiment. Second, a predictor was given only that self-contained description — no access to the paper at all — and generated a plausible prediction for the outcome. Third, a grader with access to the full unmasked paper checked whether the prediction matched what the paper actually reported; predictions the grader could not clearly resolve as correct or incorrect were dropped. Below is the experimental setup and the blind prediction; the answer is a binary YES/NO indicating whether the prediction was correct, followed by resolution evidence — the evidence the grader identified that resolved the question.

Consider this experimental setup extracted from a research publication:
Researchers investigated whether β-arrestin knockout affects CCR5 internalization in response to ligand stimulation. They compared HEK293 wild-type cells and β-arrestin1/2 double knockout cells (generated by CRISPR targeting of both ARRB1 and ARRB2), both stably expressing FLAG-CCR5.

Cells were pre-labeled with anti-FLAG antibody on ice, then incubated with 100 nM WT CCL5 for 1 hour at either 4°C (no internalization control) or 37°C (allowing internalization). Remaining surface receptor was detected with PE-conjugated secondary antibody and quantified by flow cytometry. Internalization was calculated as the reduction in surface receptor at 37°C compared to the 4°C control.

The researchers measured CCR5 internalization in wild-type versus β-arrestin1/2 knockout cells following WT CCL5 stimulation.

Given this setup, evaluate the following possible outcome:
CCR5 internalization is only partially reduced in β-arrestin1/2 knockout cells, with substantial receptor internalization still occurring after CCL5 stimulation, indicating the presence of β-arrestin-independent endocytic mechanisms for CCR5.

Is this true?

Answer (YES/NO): NO